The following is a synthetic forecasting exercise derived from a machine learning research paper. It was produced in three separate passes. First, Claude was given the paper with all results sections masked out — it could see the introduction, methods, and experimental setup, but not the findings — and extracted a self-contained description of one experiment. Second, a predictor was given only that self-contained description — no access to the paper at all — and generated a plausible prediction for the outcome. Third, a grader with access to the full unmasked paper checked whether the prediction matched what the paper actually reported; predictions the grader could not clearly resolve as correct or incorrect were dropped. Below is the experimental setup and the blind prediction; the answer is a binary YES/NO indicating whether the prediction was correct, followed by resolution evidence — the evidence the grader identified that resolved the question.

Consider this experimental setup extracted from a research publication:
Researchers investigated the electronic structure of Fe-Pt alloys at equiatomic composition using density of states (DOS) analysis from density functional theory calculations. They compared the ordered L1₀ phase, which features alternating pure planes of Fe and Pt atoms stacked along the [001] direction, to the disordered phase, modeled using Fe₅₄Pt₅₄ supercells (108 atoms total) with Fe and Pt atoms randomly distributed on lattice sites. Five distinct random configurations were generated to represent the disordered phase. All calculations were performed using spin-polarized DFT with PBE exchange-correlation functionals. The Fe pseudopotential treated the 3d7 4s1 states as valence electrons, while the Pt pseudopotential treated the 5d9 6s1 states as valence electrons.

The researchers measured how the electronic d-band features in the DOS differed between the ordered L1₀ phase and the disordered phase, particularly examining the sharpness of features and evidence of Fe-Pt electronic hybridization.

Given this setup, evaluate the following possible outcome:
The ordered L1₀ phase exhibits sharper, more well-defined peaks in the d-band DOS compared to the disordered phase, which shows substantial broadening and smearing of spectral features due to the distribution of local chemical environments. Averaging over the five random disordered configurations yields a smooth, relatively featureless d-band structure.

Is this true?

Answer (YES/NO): YES